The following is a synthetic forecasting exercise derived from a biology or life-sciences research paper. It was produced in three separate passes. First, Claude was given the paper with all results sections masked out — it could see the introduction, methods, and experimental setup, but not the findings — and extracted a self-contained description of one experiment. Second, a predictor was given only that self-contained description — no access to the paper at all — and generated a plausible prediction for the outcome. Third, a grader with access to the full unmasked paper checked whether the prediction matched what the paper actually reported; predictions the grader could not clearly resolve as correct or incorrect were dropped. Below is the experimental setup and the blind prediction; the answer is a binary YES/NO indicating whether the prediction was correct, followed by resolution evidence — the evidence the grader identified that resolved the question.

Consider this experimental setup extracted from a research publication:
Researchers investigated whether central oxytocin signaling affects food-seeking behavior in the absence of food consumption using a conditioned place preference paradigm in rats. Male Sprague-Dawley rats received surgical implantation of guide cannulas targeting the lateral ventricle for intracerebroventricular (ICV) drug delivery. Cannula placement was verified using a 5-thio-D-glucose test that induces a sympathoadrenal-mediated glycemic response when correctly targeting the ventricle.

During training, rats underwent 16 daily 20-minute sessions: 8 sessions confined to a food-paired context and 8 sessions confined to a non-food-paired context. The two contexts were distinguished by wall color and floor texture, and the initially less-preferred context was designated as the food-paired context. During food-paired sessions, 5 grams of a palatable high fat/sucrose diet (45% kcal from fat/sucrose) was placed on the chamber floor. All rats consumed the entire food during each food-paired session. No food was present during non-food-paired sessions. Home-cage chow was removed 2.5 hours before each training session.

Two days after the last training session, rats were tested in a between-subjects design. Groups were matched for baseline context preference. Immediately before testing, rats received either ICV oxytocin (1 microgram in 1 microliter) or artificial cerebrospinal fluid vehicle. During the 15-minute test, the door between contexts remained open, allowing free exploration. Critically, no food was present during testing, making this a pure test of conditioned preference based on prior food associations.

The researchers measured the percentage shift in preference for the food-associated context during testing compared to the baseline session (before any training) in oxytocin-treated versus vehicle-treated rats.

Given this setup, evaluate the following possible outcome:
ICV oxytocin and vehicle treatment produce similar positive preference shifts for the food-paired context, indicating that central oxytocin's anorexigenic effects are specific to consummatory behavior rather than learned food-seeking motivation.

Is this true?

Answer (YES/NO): NO